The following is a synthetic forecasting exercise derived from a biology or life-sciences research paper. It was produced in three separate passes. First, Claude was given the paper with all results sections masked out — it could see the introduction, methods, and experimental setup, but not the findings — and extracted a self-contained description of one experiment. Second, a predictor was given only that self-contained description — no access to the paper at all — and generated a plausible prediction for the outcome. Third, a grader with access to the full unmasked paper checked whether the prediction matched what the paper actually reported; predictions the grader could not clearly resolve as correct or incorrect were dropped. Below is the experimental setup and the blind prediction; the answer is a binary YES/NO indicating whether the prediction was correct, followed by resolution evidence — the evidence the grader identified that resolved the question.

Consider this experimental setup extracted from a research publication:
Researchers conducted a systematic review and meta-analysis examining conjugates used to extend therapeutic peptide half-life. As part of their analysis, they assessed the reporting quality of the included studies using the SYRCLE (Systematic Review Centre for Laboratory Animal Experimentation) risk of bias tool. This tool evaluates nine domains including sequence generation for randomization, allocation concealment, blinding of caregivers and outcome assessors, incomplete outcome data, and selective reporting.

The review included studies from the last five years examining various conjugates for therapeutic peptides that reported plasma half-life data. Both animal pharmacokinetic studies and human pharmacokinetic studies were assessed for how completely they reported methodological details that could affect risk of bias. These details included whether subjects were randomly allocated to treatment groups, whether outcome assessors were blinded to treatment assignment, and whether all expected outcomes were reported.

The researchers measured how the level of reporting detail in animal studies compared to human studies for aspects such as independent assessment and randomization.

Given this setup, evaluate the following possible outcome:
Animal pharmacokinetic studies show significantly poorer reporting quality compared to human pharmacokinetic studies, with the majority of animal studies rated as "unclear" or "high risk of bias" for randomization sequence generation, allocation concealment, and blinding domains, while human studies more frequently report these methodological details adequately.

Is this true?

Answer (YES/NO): YES